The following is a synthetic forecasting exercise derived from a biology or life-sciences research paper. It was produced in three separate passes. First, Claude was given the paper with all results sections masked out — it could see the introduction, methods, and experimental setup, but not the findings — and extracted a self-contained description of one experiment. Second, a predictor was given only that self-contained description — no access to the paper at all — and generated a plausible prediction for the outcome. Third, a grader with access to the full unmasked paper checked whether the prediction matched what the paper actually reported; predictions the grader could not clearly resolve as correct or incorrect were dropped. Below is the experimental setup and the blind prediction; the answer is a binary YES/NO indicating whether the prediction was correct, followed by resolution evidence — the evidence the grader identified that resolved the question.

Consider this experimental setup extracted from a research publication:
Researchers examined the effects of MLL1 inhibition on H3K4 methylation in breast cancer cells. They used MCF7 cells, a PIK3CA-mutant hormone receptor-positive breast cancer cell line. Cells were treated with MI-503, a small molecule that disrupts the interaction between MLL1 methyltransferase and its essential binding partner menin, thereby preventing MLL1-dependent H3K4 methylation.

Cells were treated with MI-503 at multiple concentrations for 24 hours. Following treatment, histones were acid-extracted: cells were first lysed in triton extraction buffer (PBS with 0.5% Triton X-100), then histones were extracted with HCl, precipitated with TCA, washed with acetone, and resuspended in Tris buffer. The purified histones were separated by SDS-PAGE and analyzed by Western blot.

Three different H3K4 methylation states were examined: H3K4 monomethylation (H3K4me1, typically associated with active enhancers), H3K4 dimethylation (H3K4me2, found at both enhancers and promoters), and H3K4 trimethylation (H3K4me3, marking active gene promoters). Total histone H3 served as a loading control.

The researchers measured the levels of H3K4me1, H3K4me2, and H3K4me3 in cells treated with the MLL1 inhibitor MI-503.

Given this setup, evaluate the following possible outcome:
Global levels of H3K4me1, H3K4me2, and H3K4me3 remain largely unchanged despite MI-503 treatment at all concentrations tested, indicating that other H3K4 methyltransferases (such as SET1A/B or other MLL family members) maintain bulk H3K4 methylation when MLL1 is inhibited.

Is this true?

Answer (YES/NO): NO